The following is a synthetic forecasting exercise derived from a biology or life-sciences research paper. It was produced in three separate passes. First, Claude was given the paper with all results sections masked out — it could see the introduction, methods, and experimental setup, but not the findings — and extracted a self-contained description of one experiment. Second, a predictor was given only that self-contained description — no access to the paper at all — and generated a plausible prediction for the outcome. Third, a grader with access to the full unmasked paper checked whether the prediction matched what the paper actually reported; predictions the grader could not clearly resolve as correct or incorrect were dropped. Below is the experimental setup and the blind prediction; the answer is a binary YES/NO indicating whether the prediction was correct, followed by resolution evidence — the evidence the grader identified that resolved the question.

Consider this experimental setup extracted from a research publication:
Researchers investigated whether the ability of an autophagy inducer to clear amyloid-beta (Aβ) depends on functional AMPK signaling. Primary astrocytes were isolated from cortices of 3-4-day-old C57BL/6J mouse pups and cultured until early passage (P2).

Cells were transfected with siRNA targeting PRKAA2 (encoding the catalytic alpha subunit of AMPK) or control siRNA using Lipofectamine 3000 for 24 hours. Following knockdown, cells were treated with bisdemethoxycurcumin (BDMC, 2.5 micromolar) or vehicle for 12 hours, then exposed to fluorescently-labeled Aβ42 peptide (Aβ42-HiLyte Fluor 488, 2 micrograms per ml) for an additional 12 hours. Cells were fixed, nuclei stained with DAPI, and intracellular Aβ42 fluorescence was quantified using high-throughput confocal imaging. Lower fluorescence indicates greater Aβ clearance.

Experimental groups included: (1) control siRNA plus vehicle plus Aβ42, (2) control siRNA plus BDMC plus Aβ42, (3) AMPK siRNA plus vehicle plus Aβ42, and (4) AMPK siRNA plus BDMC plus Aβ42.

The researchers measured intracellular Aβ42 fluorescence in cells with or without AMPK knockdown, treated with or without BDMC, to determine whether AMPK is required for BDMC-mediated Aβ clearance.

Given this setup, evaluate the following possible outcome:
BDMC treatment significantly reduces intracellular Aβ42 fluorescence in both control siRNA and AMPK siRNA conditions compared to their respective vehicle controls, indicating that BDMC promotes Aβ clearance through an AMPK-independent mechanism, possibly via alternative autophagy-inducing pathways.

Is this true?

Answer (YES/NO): NO